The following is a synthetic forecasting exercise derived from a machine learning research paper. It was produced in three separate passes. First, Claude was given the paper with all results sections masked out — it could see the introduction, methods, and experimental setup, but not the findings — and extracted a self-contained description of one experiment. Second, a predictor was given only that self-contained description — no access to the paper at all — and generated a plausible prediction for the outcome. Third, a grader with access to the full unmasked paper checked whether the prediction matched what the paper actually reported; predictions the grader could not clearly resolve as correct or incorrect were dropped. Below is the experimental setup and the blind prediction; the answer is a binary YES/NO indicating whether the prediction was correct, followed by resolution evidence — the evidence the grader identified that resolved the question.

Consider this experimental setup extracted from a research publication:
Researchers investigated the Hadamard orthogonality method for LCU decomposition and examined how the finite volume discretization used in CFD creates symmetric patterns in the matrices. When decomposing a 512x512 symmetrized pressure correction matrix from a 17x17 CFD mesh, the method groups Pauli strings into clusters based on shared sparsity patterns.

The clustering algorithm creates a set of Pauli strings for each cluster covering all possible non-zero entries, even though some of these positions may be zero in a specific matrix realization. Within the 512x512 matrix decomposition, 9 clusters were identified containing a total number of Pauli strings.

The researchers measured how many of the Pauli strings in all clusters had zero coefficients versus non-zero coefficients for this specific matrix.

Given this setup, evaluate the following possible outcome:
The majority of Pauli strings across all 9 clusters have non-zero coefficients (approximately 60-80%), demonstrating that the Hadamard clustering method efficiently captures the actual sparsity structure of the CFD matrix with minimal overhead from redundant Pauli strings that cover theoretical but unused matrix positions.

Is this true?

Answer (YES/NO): YES